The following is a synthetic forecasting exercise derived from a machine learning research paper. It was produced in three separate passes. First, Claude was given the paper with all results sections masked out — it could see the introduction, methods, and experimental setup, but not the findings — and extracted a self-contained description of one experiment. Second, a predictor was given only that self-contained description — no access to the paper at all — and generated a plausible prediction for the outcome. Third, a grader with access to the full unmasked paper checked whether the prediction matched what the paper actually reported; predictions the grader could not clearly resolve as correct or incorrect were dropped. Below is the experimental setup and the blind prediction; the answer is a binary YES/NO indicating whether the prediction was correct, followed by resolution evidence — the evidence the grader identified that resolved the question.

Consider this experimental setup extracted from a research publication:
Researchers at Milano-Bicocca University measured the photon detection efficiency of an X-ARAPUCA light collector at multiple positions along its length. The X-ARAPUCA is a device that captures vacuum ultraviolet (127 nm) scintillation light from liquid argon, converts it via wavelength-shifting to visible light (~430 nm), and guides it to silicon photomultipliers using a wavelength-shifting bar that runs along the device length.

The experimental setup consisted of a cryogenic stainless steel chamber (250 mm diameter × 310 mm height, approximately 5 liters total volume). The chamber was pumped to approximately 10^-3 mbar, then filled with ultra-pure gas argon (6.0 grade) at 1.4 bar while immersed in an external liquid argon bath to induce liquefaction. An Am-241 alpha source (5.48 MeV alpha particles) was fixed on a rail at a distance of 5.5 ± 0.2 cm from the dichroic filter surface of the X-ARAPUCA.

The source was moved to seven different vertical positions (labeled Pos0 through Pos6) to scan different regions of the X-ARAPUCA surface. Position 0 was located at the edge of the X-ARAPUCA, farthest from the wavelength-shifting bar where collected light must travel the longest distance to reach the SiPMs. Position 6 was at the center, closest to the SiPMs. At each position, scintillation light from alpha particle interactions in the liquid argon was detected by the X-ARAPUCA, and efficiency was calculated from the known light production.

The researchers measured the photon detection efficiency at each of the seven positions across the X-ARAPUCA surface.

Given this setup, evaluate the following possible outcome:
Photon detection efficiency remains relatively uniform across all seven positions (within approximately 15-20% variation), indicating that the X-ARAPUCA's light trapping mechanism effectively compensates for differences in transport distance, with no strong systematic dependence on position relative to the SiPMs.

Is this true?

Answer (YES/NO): NO